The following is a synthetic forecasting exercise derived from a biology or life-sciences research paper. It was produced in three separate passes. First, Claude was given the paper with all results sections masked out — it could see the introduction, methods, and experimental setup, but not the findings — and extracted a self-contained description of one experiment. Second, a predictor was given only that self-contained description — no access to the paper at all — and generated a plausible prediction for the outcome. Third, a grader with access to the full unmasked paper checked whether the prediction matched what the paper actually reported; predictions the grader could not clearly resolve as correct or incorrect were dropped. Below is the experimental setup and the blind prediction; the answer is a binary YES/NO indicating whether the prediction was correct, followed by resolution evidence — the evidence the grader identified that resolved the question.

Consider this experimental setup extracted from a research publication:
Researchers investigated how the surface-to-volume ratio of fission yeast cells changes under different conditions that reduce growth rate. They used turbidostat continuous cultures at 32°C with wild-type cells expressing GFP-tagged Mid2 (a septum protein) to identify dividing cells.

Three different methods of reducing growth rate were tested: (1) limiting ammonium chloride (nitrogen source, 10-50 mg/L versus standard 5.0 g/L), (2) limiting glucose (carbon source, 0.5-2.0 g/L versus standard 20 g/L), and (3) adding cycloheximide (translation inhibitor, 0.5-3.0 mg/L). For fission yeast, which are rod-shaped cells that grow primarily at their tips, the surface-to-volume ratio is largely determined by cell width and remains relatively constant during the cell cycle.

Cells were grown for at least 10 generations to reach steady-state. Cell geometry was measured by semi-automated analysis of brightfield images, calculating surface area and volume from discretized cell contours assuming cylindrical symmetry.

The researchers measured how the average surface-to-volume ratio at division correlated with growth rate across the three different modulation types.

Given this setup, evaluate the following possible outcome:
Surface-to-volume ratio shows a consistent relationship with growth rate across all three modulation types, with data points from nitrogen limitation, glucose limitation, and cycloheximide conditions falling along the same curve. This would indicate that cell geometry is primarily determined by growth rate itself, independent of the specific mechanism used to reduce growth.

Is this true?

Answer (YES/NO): NO